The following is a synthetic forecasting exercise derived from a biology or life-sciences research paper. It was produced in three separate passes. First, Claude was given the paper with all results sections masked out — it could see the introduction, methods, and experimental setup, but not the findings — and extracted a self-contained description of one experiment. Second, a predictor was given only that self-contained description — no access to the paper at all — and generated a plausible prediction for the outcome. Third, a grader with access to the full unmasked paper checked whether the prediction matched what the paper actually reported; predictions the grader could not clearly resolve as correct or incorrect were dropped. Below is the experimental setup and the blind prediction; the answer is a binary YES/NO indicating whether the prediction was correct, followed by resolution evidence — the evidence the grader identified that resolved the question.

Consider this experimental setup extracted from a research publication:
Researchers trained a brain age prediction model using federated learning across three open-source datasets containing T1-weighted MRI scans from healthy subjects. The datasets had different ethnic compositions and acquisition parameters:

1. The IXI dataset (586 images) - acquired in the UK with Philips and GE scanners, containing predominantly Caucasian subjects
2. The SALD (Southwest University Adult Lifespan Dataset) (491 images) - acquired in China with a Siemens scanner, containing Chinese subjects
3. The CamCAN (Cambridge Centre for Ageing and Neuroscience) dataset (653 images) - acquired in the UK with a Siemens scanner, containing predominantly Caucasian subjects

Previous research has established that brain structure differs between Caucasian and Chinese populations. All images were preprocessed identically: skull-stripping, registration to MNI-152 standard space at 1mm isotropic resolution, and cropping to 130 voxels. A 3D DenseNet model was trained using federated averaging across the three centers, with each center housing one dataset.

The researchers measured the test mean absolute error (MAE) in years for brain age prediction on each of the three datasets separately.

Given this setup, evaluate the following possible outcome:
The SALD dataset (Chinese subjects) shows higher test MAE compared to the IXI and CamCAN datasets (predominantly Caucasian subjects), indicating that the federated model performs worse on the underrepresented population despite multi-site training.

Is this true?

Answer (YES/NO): YES